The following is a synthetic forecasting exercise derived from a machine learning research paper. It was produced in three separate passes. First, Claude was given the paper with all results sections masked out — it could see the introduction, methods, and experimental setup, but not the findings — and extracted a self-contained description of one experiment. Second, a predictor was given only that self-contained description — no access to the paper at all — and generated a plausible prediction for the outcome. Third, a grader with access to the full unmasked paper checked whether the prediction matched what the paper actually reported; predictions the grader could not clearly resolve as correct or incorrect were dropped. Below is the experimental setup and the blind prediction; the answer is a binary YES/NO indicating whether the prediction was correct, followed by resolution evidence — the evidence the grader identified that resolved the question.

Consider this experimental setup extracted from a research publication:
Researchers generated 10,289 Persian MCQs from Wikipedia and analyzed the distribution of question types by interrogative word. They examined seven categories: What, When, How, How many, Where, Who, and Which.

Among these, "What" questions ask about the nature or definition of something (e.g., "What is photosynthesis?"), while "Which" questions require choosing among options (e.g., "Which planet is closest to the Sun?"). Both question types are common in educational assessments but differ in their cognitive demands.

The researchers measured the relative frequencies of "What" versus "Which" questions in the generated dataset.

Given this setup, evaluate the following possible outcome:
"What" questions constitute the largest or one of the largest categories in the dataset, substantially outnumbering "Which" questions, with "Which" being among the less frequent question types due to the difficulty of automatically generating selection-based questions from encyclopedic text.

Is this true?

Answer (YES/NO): NO